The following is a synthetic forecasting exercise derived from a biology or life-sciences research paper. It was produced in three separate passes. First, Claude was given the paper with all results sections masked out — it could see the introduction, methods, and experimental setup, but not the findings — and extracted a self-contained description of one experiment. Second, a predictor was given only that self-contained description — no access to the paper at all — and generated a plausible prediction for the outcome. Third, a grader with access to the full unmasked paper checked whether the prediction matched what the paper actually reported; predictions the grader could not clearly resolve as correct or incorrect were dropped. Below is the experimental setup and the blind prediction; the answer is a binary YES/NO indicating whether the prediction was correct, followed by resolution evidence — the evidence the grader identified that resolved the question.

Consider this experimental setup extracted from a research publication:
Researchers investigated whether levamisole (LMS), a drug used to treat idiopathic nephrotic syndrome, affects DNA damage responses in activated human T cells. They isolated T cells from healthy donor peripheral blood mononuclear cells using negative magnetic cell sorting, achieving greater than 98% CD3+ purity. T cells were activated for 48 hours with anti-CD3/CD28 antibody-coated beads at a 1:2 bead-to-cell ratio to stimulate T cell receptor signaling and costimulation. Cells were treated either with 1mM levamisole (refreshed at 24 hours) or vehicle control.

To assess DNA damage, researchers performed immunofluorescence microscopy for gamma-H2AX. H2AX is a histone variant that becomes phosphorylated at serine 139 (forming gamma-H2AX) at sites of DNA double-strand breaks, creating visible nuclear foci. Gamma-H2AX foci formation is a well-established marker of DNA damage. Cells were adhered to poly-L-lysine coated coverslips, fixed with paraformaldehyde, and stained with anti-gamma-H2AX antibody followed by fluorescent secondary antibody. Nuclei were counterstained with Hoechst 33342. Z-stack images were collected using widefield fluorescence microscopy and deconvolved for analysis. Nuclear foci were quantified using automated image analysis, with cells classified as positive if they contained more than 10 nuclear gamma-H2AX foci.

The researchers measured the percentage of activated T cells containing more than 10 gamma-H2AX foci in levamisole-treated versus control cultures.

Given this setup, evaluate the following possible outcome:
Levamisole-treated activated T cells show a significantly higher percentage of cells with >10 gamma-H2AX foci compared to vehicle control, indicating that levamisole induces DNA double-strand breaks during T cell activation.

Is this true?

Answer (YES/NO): YES